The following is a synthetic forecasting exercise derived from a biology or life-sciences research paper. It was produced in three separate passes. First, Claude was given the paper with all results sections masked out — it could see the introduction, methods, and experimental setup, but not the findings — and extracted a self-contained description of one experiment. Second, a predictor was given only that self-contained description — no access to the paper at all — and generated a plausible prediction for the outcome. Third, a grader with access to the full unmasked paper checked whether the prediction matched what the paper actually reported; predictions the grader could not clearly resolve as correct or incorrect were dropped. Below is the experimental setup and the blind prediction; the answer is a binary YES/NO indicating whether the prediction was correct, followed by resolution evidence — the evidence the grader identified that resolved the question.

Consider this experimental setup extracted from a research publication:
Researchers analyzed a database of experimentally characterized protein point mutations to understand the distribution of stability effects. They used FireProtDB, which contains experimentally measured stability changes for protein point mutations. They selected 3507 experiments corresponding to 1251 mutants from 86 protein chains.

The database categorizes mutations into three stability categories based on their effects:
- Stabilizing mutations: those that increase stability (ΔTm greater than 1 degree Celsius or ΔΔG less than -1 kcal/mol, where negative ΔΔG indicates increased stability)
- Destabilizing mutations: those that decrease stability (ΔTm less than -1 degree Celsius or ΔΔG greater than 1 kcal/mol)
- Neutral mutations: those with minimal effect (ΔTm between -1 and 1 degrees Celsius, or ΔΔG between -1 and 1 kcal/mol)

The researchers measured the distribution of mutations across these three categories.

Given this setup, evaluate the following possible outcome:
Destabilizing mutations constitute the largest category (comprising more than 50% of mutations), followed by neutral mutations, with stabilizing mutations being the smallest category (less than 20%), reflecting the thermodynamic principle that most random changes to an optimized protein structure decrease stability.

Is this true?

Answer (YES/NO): YES